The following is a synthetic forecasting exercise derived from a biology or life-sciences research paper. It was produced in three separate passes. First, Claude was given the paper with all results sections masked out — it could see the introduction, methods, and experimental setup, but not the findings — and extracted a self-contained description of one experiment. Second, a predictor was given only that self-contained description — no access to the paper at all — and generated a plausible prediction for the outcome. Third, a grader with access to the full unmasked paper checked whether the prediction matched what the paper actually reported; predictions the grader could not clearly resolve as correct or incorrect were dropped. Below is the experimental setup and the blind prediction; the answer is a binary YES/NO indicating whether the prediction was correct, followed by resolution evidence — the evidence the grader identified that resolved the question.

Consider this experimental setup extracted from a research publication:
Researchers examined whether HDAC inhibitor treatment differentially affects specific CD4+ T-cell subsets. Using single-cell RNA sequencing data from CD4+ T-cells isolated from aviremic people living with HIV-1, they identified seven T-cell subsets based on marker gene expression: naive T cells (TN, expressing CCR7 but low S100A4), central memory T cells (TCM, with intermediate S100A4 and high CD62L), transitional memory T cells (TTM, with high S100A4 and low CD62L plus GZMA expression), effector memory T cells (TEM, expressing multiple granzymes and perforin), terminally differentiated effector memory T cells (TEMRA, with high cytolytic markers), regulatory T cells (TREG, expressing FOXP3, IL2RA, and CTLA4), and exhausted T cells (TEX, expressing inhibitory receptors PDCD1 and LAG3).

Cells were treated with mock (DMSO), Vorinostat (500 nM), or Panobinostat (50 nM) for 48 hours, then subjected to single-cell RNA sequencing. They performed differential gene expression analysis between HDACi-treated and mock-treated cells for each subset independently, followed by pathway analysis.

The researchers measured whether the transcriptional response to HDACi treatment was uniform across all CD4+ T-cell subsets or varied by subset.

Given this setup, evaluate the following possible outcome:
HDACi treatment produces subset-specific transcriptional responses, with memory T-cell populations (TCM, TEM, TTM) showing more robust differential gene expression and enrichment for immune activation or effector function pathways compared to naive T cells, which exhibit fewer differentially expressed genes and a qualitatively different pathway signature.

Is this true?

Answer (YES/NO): NO